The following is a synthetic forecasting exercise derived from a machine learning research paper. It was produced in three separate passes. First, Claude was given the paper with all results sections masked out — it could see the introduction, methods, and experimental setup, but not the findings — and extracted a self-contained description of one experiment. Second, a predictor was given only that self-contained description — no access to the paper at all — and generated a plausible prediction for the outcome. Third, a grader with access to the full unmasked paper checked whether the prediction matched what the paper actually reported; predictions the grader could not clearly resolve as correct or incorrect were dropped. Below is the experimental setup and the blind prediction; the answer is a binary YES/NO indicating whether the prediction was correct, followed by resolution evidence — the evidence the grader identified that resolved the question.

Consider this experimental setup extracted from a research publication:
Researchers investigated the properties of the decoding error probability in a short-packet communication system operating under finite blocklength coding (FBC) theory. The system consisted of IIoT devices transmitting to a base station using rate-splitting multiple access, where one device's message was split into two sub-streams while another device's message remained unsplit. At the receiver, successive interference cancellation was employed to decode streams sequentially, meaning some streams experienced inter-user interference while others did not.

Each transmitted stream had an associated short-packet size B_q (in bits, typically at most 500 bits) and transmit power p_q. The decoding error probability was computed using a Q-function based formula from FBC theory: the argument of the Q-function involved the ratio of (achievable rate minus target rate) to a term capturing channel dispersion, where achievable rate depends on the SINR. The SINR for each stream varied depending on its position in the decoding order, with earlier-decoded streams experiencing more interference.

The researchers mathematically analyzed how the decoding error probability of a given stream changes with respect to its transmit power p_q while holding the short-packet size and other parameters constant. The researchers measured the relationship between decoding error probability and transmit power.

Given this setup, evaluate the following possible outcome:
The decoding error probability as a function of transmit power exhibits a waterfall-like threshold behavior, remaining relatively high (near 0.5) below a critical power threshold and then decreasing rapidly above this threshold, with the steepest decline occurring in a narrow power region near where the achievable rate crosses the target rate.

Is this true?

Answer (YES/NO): NO